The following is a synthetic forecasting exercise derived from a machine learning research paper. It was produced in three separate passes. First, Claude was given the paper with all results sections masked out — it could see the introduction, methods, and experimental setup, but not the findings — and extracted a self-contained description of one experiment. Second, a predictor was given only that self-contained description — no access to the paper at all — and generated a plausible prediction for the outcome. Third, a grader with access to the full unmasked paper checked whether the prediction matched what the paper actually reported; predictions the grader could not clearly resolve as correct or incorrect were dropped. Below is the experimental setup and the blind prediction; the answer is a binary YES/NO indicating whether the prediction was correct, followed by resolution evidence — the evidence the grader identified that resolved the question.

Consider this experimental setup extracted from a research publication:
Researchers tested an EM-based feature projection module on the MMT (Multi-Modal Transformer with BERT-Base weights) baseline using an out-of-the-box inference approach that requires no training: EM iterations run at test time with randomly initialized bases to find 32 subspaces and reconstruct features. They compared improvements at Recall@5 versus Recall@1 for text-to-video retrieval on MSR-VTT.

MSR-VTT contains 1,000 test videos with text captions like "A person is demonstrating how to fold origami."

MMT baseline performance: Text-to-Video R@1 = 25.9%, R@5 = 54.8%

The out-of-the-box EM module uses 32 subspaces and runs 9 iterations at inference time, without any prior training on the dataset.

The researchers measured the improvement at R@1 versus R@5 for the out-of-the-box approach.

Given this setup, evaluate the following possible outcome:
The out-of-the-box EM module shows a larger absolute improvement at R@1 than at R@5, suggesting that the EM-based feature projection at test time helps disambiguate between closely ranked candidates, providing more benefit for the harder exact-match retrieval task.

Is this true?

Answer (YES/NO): NO